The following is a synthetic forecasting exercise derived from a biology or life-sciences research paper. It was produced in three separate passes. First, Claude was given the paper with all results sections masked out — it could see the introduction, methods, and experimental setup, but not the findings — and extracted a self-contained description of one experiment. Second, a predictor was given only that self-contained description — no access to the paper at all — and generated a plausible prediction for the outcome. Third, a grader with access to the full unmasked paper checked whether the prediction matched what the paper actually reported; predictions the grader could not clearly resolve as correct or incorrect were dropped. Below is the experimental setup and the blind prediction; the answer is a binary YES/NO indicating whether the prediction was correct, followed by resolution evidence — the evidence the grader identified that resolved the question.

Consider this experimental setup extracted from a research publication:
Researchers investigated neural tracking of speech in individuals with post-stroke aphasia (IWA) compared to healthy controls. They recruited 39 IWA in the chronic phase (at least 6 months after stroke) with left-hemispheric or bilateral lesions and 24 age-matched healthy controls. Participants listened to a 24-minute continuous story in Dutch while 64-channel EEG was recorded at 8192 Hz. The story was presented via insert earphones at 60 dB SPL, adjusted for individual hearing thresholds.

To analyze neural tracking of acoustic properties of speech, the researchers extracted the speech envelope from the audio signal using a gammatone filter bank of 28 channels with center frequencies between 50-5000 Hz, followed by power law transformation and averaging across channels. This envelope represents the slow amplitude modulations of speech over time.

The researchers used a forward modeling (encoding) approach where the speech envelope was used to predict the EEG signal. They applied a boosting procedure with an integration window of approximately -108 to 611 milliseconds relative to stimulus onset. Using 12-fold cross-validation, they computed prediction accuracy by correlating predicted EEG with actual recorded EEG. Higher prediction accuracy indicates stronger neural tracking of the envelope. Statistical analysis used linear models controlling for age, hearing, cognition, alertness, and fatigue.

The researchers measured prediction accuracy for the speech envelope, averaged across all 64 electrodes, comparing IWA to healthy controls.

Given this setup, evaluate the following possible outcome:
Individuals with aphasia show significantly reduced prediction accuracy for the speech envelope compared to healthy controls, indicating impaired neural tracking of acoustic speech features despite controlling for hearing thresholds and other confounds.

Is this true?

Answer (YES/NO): YES